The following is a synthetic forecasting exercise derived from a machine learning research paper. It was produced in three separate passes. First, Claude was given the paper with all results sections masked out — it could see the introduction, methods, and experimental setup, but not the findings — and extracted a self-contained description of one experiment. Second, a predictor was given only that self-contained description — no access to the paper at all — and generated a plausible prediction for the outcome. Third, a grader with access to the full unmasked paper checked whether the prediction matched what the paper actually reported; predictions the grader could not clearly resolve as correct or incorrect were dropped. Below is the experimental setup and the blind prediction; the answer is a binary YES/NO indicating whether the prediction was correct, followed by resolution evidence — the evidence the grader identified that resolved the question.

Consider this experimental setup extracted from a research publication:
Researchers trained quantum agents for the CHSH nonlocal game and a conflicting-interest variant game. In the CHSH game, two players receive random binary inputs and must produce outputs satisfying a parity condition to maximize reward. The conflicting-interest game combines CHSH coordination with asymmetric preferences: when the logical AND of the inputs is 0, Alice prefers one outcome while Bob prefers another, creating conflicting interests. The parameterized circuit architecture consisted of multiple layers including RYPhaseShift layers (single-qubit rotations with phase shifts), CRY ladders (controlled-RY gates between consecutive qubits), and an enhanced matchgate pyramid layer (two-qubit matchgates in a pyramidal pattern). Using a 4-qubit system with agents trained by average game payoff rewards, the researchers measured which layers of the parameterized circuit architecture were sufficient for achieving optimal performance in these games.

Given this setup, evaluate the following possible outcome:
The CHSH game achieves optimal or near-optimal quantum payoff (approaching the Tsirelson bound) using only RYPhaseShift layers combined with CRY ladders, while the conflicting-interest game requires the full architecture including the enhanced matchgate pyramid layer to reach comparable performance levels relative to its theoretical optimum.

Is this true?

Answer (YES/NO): NO